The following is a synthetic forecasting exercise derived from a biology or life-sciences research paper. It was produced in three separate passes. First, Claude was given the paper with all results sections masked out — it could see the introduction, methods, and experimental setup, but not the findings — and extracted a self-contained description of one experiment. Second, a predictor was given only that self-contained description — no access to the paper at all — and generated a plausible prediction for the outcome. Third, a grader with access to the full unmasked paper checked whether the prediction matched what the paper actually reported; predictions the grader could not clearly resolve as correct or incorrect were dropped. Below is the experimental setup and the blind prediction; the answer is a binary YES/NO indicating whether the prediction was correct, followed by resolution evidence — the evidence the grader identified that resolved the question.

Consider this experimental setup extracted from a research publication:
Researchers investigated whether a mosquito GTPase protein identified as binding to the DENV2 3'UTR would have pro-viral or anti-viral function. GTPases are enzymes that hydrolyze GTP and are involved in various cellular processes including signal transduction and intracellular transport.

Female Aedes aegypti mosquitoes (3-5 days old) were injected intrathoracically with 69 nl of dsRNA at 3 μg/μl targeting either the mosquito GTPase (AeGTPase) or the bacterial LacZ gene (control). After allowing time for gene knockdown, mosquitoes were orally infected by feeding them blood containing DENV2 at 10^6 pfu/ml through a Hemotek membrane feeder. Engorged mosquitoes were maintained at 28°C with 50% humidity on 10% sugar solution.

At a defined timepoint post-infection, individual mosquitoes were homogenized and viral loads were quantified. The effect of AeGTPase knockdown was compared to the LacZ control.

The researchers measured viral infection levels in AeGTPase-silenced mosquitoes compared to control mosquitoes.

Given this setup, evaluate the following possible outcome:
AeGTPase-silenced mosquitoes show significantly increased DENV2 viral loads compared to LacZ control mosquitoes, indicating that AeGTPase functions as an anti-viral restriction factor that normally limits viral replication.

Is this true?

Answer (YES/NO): YES